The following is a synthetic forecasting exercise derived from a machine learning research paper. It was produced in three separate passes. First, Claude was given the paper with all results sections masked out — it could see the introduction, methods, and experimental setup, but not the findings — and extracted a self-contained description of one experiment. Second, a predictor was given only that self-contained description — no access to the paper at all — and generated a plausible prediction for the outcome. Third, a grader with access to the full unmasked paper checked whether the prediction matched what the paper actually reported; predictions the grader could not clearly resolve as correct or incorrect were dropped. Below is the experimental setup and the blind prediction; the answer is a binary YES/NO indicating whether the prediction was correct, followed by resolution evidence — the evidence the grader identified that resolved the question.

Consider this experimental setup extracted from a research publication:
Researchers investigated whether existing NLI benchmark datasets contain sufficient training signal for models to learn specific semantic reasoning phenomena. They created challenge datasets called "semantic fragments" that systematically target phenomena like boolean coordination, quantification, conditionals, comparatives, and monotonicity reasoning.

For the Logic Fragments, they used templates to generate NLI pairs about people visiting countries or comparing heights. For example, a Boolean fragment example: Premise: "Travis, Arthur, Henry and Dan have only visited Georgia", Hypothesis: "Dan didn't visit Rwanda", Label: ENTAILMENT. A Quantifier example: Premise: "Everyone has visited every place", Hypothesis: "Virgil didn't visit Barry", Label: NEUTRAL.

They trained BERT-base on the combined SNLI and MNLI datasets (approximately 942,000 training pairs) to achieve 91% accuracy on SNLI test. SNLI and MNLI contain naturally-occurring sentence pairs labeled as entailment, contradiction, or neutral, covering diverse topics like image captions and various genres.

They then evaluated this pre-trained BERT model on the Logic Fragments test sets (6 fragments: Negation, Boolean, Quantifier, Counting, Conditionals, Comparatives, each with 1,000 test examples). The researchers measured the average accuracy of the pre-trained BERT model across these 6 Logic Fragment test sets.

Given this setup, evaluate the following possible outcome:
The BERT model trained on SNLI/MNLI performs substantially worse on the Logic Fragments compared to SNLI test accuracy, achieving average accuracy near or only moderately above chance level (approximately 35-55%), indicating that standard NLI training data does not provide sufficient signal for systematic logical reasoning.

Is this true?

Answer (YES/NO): YES